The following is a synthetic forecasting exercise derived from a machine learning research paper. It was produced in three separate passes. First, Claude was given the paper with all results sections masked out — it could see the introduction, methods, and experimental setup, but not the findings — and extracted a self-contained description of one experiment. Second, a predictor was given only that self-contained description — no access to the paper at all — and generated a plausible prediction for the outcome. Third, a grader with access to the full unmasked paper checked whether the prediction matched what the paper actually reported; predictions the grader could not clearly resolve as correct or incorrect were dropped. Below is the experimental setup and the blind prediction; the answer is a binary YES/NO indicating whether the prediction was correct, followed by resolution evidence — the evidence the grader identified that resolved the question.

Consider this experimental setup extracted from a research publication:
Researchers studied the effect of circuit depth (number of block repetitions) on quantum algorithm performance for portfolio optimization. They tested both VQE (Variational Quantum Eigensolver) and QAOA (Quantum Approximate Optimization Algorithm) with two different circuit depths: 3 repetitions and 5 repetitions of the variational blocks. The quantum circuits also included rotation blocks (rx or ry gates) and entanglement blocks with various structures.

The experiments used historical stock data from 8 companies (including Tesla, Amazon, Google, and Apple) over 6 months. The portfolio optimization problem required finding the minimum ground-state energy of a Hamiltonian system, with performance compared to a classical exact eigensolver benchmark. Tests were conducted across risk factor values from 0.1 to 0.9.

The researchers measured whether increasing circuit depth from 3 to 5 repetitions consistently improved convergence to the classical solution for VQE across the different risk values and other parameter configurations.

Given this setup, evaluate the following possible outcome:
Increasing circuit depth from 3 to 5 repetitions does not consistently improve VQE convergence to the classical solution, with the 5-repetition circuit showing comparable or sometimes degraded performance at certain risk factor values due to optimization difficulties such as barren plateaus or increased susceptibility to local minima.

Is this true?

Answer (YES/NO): NO